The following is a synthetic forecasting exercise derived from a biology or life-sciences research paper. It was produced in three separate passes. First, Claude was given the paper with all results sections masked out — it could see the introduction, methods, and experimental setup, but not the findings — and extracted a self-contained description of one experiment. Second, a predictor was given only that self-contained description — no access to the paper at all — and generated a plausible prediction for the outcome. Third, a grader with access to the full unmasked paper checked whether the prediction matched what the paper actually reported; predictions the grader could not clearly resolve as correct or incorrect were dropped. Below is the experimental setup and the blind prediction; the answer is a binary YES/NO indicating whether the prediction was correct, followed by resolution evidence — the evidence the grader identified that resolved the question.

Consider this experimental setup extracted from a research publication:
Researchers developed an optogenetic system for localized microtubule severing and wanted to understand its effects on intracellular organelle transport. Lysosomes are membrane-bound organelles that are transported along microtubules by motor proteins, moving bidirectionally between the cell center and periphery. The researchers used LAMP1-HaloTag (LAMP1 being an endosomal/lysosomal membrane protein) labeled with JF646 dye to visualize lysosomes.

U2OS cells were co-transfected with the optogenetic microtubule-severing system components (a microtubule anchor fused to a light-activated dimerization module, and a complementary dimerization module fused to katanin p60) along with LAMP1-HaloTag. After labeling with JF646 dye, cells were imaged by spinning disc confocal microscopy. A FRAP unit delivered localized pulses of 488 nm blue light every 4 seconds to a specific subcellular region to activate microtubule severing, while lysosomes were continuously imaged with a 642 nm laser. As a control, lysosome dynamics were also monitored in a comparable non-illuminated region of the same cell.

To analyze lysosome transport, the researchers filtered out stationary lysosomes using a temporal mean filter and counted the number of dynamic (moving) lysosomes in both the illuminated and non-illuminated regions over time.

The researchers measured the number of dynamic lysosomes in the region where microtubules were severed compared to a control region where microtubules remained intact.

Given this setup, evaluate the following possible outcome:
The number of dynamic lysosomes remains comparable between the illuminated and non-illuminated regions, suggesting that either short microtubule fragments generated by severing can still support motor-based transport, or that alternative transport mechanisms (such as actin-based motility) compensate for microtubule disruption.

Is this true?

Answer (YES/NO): NO